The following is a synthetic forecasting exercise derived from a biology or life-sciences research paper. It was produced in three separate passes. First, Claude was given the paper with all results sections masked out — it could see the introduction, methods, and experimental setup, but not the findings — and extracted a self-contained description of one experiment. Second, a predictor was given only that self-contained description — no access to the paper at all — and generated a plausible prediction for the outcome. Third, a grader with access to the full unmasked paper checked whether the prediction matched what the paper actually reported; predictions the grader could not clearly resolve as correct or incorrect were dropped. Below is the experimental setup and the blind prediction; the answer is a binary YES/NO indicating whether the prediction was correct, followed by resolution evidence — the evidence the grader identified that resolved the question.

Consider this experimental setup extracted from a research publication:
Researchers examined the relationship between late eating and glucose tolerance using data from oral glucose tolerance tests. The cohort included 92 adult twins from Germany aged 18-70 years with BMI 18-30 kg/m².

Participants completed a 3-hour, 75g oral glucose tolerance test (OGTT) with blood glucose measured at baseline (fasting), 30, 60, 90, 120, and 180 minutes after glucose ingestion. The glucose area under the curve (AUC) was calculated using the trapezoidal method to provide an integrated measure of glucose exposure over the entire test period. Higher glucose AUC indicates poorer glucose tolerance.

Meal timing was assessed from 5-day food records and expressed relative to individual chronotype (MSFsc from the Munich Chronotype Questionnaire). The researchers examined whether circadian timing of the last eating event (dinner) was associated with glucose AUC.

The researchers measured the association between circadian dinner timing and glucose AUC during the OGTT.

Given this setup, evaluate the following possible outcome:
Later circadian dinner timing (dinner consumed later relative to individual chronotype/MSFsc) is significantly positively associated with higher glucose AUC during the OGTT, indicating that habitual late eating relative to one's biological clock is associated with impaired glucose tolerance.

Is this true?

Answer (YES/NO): NO